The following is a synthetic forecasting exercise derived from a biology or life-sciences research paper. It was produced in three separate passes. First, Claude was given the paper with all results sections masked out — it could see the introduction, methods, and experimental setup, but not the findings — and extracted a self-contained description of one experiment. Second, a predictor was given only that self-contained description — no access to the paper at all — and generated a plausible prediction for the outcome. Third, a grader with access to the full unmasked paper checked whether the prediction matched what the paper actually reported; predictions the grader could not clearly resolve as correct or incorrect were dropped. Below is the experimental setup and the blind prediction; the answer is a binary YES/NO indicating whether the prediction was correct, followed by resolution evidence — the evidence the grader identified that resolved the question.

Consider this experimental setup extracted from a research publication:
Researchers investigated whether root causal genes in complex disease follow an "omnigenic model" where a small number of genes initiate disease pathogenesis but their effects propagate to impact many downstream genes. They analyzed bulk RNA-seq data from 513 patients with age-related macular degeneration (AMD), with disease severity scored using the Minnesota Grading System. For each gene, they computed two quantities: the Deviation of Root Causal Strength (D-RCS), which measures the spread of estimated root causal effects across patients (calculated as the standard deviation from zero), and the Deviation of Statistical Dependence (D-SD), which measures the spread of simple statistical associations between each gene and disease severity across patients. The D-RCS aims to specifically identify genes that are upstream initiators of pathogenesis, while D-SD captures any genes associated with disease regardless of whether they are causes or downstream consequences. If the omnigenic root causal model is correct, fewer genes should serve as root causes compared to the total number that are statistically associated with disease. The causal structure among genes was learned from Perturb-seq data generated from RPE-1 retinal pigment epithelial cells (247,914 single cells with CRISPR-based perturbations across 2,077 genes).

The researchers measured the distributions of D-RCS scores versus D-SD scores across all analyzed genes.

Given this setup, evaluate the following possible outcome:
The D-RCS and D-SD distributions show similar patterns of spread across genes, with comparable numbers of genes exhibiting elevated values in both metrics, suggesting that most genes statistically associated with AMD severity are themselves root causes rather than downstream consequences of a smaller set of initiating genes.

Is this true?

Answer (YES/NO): NO